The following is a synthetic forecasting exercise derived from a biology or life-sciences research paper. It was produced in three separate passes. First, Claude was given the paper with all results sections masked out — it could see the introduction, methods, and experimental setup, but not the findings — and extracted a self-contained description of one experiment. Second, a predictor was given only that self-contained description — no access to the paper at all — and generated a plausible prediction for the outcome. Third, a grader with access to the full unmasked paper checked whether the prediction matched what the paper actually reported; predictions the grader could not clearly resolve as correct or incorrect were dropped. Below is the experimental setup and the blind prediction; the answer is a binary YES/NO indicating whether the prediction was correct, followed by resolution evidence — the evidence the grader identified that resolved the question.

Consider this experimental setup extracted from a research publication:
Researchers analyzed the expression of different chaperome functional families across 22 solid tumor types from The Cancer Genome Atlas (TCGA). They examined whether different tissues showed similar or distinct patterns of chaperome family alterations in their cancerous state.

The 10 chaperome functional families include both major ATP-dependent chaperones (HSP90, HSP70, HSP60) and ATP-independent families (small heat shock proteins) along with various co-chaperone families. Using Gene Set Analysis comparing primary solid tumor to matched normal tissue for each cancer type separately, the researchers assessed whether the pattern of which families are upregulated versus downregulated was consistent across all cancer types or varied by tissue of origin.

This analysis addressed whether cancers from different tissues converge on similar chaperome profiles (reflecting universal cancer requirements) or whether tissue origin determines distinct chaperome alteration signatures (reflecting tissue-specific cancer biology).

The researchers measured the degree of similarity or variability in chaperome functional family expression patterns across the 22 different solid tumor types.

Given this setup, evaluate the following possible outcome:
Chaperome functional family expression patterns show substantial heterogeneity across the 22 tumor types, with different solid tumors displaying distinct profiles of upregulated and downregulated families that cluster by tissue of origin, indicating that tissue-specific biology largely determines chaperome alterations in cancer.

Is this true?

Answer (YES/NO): NO